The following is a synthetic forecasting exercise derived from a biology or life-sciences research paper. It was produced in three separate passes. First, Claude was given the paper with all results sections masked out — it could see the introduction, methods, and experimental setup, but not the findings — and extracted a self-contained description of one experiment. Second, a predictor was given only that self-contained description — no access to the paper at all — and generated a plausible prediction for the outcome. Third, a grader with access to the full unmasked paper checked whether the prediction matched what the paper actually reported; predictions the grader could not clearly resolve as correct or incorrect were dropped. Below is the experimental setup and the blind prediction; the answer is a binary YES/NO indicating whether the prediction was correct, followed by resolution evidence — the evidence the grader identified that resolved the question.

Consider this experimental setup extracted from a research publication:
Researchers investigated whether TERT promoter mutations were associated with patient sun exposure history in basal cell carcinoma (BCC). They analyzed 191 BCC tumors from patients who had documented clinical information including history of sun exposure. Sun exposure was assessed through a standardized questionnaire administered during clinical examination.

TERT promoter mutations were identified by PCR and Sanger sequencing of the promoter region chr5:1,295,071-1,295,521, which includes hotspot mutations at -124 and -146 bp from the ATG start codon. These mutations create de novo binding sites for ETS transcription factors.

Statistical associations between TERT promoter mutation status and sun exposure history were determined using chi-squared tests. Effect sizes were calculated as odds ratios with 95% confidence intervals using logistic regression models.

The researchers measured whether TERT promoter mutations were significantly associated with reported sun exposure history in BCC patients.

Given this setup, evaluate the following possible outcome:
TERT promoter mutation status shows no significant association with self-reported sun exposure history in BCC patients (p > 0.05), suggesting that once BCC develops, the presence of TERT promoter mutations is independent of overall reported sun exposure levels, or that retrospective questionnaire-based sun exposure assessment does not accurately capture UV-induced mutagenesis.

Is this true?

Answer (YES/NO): YES